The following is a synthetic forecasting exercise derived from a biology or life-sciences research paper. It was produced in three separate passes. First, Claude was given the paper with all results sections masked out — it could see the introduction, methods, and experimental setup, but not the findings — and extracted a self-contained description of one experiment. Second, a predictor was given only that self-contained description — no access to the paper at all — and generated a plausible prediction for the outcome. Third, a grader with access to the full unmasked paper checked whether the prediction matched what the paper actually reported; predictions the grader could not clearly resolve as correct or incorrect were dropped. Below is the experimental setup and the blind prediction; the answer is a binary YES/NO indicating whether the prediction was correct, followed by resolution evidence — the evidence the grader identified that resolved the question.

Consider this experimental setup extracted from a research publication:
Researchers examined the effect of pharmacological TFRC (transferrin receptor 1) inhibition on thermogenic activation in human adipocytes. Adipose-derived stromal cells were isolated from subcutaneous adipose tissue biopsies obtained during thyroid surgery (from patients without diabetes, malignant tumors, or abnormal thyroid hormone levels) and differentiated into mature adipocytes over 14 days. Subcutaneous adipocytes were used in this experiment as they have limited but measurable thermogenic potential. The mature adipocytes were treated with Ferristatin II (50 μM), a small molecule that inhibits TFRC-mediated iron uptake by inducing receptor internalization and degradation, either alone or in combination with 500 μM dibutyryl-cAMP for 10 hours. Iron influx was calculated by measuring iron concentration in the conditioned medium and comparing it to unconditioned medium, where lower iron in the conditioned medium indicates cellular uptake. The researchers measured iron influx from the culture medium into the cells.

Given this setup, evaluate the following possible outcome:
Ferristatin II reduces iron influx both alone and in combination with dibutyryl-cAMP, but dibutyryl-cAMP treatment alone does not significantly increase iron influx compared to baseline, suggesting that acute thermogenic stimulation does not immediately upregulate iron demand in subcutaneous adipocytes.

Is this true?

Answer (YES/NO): NO